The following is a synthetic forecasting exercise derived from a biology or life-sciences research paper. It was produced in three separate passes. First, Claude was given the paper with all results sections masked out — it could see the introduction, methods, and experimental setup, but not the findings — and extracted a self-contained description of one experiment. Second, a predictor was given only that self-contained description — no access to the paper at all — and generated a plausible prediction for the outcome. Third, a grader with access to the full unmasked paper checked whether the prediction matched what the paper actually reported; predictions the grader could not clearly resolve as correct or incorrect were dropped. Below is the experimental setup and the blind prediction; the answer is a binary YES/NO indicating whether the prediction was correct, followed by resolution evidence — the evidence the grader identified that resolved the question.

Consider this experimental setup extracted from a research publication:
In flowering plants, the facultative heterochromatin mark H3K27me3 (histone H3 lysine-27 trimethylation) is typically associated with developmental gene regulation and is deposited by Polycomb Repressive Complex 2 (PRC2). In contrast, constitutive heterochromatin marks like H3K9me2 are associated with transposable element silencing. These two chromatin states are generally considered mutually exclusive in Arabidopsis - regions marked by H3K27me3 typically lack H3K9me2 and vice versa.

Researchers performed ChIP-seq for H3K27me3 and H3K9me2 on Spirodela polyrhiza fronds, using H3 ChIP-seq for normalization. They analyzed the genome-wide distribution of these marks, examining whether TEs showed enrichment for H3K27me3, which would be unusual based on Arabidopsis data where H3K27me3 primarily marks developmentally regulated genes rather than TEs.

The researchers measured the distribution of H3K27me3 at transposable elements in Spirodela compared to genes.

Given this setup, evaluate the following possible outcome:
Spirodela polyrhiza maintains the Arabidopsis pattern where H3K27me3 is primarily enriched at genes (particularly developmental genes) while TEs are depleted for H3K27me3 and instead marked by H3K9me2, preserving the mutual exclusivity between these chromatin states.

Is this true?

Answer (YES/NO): NO